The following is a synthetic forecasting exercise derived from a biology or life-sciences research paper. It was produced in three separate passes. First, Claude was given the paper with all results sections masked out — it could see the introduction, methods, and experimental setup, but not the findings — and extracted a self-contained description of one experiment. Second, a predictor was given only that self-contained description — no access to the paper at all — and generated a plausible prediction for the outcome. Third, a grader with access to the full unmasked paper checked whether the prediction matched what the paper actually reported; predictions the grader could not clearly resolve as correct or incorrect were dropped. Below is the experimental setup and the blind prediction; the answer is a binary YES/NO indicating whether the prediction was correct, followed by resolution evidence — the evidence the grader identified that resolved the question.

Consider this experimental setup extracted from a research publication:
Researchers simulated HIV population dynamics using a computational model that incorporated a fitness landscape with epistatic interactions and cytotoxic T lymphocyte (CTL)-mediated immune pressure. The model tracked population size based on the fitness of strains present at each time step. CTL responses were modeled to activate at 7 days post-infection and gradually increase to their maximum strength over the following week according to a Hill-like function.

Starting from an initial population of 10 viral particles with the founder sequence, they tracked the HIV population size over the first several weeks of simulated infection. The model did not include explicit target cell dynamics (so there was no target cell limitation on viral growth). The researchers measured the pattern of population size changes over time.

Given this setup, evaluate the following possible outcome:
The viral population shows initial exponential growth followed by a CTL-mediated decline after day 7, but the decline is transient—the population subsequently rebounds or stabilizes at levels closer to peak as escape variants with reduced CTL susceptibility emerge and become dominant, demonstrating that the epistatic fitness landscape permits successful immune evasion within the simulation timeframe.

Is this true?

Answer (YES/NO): NO